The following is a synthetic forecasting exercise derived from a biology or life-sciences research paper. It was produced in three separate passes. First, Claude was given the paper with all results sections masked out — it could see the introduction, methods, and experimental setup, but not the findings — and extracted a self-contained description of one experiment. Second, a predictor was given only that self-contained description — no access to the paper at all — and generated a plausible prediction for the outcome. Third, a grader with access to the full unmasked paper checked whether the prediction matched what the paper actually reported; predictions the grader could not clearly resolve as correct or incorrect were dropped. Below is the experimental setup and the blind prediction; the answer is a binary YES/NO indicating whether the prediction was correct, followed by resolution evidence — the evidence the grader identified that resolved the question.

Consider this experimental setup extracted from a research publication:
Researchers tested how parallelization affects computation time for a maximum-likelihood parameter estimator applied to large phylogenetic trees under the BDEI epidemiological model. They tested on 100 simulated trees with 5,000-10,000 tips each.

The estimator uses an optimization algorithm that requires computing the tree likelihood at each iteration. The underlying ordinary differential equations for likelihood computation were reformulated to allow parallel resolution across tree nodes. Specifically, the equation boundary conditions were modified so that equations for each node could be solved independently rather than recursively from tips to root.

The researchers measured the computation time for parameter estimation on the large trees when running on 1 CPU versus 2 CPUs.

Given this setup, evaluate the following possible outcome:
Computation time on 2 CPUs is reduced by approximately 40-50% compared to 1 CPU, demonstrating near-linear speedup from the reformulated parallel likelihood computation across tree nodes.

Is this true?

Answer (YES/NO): YES